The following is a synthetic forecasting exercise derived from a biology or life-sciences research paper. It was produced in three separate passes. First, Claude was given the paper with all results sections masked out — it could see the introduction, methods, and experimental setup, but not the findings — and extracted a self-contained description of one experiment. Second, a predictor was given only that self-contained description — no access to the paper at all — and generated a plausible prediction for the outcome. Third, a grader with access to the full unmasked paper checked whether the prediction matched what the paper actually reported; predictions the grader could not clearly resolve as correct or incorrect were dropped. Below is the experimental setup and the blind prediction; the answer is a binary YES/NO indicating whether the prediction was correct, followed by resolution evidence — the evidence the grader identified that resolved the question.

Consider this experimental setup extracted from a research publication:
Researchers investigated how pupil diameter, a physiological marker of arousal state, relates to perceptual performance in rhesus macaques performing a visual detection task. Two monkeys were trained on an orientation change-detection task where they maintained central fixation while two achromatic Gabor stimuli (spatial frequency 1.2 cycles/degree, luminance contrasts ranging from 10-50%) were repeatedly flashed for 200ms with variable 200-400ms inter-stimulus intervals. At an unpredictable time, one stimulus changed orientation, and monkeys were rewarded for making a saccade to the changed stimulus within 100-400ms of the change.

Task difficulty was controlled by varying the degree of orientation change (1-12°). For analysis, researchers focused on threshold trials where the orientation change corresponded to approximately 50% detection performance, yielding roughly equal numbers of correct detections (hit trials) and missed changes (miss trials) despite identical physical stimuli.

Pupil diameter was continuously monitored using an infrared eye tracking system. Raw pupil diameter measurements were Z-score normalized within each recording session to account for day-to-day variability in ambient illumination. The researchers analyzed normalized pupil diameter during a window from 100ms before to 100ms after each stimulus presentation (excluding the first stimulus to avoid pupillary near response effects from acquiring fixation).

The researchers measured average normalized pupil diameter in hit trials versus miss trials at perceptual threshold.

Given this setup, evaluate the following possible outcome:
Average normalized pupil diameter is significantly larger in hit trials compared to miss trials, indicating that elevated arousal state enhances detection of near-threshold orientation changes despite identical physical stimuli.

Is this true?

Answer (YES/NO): YES